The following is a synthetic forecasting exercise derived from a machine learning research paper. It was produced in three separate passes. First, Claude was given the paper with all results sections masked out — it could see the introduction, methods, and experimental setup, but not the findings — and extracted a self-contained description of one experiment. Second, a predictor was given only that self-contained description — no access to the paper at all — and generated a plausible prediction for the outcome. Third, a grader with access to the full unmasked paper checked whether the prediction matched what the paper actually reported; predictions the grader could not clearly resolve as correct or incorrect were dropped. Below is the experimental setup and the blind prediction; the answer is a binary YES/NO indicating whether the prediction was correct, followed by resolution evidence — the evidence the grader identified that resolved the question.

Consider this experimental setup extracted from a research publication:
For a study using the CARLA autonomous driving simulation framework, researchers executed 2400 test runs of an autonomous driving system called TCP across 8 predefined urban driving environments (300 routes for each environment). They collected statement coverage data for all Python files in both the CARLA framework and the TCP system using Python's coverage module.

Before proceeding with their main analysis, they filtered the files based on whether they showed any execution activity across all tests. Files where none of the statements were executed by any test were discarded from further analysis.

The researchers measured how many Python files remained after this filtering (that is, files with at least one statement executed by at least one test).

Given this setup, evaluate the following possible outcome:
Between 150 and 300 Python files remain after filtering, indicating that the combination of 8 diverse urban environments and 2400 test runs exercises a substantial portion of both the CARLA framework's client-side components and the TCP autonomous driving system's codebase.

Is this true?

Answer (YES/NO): NO